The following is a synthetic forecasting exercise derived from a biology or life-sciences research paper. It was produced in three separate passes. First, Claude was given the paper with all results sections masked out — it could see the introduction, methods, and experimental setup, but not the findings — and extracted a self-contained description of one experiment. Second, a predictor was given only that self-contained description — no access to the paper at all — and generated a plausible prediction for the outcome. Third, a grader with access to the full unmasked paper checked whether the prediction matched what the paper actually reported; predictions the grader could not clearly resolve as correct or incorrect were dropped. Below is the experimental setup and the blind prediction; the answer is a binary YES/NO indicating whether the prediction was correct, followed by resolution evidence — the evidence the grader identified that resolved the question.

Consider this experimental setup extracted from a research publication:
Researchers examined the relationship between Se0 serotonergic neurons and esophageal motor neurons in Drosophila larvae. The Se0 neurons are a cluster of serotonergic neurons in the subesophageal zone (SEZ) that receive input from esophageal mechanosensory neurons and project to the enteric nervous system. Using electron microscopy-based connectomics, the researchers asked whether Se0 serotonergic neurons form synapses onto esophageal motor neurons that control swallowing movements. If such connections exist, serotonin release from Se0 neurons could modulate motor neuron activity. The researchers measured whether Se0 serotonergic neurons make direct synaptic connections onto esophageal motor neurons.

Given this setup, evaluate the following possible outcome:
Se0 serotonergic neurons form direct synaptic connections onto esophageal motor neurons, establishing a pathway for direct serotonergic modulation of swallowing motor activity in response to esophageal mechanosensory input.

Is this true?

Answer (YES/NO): NO